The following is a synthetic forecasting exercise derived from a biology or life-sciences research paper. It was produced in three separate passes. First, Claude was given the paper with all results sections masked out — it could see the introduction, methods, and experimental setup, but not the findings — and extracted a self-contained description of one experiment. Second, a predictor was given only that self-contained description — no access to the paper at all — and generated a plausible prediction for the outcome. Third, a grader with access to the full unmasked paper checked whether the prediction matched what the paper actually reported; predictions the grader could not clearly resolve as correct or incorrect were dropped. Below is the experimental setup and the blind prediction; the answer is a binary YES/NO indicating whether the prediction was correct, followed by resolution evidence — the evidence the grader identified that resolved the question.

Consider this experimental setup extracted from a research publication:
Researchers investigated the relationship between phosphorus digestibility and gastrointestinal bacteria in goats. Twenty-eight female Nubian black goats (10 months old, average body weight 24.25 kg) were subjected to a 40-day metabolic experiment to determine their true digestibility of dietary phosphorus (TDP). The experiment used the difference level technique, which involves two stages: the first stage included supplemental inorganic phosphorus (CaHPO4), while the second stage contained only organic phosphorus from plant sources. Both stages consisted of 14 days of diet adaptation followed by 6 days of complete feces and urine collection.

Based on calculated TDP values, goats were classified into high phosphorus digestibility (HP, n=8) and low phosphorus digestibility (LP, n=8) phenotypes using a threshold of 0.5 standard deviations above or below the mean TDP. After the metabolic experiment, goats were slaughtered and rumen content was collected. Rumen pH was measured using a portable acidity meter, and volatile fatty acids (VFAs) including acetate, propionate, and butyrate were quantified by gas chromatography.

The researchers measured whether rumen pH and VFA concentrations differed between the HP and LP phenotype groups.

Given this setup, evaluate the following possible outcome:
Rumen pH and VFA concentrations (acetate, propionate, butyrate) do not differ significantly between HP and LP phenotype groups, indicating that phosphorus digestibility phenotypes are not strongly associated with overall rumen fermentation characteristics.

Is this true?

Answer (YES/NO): YES